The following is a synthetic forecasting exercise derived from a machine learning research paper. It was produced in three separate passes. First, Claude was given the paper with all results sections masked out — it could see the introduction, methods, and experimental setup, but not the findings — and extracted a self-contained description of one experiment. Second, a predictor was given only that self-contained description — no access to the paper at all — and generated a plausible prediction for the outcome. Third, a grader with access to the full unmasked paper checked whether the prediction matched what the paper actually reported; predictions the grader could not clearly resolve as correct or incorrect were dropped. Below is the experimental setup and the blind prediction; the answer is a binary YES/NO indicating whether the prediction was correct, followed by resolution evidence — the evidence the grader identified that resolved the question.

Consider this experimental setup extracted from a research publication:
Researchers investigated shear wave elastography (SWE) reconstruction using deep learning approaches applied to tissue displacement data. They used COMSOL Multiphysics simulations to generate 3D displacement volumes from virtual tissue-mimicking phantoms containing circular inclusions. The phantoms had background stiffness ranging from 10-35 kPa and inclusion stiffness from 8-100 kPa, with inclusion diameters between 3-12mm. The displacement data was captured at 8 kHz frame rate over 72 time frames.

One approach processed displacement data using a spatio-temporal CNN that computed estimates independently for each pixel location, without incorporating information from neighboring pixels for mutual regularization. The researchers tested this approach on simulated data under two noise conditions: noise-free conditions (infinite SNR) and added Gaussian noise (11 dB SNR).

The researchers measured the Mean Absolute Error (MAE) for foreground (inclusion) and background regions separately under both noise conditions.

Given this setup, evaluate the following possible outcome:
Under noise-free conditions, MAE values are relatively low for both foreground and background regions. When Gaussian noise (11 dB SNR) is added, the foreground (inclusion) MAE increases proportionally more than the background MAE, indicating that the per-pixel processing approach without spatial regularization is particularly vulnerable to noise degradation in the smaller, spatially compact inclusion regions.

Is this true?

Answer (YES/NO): NO